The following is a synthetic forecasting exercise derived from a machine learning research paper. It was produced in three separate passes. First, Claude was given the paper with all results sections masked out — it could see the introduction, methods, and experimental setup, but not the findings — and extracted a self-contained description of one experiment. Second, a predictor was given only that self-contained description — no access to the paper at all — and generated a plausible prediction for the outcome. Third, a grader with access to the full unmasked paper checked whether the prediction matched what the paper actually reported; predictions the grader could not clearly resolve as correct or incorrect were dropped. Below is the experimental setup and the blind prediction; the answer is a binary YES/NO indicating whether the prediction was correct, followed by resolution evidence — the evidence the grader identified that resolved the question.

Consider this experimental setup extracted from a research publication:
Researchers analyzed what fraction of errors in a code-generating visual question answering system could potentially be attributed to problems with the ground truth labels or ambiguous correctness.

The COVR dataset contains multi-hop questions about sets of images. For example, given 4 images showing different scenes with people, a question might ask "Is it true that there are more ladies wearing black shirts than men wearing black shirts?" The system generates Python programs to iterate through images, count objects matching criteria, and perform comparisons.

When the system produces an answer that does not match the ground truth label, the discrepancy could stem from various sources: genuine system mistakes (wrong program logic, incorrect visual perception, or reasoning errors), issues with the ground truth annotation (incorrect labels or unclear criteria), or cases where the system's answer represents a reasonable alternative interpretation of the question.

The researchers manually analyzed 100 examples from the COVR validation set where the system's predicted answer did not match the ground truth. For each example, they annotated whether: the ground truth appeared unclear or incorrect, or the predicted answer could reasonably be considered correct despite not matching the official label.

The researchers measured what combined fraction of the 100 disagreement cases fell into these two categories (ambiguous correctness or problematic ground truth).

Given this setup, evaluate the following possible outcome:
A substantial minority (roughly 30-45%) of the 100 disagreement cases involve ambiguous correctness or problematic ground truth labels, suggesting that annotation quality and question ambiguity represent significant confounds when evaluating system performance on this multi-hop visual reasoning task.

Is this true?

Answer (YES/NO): NO